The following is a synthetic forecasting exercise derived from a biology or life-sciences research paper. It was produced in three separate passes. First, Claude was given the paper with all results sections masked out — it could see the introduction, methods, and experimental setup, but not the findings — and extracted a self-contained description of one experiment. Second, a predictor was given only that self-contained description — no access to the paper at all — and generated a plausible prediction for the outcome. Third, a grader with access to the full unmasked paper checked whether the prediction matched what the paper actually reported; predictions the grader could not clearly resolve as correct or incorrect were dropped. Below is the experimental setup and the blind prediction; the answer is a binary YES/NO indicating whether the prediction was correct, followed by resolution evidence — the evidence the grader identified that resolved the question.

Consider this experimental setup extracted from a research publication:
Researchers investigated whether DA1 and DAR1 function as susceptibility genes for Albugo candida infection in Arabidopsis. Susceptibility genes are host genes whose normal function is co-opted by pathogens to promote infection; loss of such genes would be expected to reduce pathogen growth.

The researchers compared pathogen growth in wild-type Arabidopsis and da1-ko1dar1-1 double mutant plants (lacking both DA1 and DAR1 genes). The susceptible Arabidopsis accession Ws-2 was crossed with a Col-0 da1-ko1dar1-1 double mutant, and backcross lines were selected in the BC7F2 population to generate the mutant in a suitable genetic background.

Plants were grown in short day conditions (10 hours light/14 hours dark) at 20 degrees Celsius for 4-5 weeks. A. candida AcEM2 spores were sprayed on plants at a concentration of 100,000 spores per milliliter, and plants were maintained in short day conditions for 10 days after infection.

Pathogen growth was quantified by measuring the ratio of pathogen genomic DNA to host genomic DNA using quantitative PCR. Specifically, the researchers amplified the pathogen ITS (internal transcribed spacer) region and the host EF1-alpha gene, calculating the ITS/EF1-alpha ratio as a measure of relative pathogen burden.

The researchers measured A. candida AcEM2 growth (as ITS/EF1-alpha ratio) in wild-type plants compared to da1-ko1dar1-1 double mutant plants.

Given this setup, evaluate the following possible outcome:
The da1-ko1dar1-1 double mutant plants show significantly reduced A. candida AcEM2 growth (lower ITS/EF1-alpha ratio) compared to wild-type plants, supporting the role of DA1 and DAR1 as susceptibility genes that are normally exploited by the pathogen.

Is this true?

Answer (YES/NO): YES